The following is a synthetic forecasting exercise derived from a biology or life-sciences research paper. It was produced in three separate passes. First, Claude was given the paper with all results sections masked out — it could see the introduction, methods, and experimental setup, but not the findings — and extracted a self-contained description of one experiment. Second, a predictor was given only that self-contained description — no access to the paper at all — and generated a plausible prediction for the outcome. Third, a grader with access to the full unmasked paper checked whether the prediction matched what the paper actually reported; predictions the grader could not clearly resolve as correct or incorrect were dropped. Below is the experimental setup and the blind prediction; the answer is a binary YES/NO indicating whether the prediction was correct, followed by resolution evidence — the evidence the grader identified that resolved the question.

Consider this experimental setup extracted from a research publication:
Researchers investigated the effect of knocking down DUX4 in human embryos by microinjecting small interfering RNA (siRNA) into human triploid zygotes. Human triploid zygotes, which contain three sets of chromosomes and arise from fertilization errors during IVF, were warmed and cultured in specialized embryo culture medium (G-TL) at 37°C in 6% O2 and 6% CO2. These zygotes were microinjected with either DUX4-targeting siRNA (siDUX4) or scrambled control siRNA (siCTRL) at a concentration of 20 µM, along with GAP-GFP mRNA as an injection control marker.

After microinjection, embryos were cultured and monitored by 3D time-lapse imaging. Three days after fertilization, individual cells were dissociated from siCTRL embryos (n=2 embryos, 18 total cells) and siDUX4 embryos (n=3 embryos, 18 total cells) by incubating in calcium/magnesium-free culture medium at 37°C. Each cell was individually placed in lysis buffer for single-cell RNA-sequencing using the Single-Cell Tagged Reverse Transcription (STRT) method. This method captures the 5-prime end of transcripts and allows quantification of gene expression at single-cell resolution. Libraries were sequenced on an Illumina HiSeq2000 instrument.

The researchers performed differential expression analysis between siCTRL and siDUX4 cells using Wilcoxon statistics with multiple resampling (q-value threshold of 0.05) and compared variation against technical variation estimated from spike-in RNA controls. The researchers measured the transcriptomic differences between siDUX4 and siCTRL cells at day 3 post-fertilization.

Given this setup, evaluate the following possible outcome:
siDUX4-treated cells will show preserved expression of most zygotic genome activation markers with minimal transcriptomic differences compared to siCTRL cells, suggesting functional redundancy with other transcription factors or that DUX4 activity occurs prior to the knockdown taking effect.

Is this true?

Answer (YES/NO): NO